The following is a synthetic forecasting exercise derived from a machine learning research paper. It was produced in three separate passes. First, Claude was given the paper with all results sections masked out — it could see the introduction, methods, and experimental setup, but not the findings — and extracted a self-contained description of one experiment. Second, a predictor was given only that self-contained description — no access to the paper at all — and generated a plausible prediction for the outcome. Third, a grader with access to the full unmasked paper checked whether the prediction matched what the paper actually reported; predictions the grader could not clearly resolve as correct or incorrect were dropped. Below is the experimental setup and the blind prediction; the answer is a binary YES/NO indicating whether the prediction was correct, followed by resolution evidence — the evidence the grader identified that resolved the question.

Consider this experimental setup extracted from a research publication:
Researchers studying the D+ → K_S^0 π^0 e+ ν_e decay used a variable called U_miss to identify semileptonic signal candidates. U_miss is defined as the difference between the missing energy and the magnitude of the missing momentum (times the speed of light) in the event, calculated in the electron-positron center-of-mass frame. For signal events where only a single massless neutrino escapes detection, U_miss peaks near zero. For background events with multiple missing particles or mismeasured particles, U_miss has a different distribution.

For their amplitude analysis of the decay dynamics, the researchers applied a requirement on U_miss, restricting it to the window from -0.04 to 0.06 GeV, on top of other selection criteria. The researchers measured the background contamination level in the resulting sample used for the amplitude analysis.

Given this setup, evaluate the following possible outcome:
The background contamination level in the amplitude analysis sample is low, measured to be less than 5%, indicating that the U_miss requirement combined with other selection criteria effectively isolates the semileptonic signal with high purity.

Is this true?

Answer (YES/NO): NO